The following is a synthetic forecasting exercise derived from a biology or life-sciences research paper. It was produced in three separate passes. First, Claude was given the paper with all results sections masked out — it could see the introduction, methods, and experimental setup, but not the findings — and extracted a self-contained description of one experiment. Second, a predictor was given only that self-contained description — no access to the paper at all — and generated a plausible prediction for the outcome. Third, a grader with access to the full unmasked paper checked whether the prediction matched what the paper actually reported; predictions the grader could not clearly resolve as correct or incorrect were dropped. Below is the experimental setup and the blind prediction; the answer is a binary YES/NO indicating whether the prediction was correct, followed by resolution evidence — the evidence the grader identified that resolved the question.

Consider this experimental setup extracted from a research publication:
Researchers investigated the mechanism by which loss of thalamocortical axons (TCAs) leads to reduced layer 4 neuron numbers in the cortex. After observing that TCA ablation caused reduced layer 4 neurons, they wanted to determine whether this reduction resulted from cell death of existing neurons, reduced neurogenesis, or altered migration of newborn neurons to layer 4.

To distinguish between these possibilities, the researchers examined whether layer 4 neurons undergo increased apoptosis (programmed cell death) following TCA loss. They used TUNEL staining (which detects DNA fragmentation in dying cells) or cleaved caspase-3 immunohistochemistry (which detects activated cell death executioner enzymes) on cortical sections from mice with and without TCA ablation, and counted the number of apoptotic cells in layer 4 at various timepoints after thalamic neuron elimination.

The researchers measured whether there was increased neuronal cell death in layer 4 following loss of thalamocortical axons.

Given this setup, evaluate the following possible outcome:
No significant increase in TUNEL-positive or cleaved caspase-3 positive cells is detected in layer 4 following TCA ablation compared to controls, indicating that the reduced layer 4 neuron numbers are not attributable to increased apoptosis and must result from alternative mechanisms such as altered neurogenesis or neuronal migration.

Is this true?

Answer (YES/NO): NO